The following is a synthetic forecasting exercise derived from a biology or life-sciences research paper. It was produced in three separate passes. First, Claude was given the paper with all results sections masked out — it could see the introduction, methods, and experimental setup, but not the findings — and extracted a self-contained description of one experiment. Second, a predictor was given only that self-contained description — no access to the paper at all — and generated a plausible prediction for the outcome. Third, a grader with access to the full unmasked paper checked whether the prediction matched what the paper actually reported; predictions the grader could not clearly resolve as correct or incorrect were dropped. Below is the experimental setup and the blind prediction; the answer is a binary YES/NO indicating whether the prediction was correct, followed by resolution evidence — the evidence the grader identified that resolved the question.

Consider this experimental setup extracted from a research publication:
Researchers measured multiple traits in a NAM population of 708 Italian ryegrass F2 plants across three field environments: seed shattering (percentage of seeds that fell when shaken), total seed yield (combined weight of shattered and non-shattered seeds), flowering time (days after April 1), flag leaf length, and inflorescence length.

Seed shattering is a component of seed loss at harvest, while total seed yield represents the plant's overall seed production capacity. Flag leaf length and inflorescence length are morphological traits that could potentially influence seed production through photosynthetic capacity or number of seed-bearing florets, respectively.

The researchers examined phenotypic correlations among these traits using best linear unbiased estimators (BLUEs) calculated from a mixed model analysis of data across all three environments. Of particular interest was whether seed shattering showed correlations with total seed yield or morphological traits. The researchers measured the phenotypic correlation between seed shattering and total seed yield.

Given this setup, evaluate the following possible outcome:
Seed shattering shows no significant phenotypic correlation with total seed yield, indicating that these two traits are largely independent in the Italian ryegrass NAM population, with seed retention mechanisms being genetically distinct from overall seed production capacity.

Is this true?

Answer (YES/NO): YES